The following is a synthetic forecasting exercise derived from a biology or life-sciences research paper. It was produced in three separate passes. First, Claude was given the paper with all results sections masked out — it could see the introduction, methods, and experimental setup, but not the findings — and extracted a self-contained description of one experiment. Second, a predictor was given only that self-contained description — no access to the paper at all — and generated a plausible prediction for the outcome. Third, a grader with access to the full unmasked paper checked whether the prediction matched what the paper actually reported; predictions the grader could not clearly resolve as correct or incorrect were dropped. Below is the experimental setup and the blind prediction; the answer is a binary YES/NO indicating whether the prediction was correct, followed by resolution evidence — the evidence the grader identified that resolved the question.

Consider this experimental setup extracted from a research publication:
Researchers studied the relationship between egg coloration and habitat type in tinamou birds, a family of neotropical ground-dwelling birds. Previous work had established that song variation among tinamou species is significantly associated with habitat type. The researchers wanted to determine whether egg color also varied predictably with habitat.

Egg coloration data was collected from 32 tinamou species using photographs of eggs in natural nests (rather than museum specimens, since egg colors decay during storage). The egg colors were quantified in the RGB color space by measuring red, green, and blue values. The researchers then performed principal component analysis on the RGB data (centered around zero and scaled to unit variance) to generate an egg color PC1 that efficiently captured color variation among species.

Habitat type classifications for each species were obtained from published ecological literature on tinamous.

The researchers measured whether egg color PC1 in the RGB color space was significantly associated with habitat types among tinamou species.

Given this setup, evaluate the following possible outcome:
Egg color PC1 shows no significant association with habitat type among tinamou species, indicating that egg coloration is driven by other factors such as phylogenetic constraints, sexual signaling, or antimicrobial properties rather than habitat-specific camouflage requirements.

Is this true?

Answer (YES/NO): YES